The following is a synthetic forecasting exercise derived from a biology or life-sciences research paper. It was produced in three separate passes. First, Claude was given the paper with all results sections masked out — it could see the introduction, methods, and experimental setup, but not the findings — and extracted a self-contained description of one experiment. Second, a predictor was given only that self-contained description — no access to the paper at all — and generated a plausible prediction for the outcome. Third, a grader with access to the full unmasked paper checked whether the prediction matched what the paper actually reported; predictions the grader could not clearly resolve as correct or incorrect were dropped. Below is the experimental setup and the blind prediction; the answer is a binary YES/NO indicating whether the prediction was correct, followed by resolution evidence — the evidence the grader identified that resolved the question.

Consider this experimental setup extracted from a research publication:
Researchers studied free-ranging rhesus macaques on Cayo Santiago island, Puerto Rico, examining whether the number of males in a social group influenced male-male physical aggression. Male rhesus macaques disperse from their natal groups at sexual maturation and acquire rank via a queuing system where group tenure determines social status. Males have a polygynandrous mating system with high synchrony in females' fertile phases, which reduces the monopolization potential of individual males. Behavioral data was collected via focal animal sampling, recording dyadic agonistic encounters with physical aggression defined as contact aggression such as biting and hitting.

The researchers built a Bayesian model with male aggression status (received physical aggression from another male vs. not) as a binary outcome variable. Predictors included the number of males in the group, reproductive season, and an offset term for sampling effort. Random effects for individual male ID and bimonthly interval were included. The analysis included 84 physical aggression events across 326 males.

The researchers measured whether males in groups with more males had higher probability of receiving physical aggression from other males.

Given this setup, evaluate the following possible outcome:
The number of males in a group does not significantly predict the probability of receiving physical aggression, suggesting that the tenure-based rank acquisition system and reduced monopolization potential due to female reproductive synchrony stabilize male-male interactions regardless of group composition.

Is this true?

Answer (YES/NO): YES